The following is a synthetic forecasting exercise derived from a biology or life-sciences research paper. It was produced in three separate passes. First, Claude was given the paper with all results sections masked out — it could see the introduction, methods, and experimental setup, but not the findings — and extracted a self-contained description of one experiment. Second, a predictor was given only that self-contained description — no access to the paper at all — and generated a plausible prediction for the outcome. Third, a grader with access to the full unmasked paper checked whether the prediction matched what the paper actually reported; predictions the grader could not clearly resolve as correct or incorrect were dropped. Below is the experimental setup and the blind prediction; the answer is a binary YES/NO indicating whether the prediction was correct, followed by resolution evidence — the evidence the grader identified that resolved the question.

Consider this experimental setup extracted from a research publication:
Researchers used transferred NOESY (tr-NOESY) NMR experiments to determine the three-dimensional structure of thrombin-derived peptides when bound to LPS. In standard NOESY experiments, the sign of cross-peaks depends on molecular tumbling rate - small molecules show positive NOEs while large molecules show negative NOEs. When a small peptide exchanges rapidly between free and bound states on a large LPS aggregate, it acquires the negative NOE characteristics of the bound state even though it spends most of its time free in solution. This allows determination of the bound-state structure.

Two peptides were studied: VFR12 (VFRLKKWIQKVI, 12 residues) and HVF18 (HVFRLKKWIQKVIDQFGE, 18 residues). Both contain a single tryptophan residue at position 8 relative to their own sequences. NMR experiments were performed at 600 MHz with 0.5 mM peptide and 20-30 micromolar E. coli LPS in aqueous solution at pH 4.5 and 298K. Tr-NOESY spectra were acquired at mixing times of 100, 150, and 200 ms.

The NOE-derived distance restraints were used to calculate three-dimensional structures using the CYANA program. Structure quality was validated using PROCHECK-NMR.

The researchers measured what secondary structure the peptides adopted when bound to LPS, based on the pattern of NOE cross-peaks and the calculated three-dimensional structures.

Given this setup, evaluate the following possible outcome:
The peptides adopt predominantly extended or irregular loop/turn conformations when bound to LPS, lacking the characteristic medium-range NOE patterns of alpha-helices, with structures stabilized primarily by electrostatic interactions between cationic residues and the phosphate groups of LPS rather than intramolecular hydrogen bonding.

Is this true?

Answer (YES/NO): NO